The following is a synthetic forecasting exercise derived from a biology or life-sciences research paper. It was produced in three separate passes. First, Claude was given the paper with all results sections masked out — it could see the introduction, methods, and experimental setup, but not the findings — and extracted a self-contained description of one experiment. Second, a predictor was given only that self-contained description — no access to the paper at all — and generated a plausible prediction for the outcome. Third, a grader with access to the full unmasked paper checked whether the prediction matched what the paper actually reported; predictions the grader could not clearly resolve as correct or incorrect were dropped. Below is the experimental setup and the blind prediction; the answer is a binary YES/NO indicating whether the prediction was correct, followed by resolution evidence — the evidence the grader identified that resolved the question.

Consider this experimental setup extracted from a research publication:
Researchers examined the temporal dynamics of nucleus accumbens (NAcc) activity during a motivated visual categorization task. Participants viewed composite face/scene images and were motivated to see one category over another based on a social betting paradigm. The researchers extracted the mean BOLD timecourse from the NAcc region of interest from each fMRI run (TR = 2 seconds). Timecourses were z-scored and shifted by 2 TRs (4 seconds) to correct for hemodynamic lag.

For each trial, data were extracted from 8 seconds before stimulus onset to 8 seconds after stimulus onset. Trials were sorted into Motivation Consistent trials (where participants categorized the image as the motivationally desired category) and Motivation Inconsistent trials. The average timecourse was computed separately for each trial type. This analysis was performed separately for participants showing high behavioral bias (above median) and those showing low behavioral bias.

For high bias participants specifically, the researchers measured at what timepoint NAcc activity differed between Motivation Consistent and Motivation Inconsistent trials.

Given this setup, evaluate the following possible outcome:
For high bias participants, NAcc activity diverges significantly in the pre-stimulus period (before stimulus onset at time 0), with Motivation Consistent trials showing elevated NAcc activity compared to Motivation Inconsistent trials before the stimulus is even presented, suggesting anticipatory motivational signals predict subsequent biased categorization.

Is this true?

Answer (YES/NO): YES